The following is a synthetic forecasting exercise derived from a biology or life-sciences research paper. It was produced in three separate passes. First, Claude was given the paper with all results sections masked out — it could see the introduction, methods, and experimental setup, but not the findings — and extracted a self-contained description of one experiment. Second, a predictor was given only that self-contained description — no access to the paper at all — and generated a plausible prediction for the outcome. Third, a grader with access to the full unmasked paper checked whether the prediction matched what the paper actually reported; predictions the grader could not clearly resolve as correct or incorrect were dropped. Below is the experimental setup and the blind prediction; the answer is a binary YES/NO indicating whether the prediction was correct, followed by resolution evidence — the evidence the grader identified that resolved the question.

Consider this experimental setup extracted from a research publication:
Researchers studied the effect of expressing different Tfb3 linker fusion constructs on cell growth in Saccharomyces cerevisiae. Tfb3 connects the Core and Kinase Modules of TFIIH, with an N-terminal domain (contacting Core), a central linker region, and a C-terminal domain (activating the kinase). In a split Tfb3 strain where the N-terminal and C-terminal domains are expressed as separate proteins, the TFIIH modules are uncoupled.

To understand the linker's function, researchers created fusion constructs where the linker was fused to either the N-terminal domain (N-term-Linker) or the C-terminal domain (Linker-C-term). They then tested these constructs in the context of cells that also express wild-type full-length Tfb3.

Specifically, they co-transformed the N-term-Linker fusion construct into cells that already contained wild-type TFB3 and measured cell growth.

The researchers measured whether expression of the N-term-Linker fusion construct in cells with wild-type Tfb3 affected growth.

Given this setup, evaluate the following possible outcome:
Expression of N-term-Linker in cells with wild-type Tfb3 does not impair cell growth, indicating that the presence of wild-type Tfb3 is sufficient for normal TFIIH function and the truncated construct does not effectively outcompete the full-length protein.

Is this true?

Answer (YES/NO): NO